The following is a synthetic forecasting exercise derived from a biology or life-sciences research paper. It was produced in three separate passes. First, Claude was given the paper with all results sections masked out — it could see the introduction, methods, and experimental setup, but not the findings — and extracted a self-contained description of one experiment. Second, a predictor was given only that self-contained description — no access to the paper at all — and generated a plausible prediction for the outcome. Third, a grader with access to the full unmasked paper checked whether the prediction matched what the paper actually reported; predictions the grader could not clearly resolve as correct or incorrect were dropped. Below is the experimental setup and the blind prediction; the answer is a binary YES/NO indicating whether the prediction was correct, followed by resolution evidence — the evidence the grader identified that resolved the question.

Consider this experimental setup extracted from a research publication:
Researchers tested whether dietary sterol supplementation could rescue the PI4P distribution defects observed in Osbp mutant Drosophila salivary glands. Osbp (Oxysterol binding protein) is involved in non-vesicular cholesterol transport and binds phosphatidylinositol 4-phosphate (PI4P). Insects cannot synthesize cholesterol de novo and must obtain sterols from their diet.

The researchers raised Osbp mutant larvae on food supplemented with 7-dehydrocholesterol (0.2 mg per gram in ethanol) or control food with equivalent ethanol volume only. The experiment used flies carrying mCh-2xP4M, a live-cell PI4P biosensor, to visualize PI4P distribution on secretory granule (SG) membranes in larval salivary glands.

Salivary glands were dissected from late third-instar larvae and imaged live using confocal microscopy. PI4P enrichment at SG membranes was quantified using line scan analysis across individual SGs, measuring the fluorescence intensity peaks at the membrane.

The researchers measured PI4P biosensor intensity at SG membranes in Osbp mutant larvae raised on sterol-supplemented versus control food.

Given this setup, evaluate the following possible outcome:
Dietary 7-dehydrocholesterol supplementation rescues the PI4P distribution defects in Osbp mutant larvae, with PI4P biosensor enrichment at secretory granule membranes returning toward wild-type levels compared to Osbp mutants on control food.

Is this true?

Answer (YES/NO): YES